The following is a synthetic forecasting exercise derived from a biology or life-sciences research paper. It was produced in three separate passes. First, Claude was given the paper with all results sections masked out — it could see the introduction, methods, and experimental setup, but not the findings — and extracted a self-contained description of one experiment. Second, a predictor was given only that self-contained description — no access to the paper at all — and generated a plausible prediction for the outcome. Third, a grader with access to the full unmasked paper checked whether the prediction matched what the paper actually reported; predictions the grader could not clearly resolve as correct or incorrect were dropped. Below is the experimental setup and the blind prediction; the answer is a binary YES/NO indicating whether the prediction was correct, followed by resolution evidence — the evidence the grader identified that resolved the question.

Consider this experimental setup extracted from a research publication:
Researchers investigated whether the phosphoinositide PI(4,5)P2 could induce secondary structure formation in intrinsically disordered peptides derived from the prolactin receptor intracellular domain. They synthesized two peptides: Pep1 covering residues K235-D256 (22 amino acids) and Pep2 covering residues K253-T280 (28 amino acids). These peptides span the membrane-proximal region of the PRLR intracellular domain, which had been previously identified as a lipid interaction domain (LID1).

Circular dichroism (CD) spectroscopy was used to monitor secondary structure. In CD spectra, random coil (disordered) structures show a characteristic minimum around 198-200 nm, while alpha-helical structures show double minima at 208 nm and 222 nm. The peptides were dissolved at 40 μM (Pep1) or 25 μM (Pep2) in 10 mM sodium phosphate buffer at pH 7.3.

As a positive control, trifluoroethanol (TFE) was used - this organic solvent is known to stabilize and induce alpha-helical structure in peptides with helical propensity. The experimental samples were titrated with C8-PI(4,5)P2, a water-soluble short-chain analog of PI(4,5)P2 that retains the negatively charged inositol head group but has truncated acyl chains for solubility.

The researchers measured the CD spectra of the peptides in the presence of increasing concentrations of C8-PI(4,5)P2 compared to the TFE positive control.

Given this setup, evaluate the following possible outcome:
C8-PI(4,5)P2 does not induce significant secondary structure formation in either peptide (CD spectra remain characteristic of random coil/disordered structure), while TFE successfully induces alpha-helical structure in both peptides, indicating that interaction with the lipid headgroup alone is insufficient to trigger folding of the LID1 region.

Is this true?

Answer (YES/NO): NO